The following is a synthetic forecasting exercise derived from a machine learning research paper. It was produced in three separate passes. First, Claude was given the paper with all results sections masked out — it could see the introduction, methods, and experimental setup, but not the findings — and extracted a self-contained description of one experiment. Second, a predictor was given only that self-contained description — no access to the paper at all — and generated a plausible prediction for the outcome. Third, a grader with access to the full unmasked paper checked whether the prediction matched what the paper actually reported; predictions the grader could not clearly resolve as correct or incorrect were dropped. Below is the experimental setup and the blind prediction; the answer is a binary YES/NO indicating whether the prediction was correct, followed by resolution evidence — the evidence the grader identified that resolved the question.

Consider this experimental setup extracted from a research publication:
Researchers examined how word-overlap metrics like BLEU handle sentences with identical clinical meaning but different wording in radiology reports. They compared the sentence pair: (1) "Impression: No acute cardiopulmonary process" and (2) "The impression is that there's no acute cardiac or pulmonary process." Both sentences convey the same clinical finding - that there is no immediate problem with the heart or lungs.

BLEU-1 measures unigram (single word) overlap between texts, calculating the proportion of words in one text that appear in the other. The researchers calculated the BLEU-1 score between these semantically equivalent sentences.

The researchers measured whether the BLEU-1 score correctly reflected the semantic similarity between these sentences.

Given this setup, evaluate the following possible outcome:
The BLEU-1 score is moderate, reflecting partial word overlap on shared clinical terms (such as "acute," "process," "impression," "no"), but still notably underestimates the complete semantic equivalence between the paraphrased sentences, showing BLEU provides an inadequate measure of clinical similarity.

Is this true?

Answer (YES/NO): NO